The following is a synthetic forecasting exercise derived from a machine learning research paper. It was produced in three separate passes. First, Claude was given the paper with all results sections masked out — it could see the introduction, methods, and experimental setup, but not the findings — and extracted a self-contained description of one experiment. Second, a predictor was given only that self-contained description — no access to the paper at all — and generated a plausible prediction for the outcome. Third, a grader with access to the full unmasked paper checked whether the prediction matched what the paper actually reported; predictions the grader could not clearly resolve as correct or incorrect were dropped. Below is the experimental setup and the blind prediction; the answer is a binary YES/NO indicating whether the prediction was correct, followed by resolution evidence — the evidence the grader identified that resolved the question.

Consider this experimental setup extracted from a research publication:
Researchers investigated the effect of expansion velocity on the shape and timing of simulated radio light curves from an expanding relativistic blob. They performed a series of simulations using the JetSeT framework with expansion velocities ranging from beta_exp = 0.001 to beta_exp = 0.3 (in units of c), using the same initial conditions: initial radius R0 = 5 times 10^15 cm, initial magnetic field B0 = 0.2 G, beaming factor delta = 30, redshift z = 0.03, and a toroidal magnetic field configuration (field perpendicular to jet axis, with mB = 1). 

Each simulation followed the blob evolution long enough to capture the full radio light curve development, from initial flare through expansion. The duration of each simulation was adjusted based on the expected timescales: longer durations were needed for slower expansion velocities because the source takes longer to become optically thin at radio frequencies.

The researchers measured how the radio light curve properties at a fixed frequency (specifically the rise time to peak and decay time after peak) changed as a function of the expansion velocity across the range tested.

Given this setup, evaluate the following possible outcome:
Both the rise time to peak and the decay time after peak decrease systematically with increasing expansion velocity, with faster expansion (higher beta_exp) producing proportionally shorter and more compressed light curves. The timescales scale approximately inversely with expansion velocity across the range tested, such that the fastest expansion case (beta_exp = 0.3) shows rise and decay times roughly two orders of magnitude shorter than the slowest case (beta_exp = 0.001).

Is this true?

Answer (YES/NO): YES